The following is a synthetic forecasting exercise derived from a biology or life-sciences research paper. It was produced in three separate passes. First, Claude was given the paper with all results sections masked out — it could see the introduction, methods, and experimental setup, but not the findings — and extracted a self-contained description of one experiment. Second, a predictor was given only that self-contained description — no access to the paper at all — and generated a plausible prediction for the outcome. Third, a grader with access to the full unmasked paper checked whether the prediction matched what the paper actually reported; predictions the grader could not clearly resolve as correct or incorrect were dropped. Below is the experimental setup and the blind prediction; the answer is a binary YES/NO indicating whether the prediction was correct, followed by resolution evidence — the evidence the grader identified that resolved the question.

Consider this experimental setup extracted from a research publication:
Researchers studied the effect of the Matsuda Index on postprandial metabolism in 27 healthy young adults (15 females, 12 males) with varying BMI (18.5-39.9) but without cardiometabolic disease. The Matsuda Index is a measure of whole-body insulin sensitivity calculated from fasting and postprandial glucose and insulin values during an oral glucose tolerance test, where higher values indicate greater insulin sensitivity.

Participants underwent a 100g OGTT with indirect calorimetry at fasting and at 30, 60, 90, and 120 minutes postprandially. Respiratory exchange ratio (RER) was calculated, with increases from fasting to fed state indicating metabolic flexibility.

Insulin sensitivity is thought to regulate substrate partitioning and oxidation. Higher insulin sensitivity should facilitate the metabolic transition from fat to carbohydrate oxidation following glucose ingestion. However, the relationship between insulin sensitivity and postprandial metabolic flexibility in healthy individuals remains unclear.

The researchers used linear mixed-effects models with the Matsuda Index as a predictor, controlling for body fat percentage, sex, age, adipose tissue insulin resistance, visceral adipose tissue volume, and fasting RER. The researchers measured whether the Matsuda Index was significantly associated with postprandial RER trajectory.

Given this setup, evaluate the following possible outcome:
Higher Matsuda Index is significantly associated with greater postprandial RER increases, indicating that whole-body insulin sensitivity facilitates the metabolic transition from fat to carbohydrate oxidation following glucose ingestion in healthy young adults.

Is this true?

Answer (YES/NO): YES